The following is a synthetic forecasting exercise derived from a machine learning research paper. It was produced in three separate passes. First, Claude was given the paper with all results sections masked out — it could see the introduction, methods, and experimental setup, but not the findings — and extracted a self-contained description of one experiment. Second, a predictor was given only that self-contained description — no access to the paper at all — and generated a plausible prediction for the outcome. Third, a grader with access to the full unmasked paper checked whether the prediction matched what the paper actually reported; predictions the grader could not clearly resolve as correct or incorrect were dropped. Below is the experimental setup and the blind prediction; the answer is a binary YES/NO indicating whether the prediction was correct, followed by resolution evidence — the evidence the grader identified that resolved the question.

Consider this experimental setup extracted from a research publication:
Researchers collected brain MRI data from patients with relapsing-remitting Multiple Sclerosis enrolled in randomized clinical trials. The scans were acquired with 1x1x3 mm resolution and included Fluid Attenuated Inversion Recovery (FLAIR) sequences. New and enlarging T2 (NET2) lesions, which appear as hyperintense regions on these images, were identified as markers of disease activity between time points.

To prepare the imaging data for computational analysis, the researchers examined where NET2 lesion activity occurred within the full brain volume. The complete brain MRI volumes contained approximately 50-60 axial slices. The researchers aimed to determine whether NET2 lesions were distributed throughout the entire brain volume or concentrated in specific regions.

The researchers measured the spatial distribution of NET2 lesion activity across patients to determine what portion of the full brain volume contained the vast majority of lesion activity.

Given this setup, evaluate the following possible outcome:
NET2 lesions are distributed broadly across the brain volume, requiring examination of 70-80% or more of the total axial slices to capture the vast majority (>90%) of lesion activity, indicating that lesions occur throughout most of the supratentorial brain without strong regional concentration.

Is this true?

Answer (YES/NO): NO